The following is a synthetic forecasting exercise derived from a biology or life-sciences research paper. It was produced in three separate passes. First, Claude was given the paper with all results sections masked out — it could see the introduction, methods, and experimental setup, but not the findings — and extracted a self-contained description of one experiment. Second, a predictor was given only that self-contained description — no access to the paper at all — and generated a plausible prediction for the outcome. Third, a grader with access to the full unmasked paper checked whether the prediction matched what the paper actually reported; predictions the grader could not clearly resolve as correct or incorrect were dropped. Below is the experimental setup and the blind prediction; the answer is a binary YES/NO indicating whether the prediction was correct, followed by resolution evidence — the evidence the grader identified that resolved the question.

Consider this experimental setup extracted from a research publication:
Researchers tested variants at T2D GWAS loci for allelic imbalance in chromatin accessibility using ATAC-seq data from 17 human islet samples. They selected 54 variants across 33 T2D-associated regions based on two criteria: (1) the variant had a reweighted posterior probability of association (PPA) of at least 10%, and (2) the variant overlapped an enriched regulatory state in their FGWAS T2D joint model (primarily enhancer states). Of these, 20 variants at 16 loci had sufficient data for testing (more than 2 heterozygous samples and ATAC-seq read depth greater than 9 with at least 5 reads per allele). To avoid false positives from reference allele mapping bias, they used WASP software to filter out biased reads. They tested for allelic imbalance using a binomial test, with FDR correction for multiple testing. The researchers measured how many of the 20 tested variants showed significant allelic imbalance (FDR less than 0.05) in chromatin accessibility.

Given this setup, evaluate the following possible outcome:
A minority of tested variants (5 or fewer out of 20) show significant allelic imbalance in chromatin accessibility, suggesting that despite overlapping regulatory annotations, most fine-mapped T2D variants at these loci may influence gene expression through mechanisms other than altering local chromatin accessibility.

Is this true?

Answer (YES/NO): YES